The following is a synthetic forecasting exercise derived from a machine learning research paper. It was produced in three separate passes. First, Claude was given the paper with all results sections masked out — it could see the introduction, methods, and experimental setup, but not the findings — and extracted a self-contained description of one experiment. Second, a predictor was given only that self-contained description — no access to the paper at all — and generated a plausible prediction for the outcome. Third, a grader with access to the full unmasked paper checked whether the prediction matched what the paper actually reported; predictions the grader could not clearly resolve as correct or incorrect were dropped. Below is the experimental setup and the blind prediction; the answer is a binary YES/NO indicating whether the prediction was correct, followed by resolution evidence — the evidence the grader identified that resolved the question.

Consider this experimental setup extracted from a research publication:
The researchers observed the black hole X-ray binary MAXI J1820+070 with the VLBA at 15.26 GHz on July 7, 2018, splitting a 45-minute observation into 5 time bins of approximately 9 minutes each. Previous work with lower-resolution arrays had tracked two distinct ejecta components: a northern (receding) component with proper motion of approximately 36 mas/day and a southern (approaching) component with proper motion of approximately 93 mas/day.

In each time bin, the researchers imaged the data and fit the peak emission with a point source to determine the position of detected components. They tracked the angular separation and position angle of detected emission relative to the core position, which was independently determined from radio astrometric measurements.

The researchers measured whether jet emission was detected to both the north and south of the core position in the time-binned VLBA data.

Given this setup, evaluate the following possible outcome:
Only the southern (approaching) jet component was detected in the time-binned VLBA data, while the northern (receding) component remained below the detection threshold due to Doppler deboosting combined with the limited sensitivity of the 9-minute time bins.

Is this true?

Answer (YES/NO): YES